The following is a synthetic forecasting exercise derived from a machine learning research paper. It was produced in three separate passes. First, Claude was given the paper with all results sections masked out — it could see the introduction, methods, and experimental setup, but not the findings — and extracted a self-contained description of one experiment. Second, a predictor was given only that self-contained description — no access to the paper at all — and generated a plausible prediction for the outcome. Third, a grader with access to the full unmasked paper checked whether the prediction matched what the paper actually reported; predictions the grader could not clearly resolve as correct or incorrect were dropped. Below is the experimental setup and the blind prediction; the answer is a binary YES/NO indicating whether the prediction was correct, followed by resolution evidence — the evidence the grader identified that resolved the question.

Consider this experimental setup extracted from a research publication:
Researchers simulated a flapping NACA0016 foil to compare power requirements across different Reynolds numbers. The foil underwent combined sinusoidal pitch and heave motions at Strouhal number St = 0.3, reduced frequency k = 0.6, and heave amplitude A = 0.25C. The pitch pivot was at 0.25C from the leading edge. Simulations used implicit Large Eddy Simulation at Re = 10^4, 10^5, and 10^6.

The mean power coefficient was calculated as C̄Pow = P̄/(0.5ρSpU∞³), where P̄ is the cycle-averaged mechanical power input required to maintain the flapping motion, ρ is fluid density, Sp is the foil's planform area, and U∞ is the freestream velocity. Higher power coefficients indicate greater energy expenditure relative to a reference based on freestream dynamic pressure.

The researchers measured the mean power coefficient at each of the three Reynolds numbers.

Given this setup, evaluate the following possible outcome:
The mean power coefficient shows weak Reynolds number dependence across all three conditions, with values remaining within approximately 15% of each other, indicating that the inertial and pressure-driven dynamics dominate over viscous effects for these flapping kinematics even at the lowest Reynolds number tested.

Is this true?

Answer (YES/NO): YES